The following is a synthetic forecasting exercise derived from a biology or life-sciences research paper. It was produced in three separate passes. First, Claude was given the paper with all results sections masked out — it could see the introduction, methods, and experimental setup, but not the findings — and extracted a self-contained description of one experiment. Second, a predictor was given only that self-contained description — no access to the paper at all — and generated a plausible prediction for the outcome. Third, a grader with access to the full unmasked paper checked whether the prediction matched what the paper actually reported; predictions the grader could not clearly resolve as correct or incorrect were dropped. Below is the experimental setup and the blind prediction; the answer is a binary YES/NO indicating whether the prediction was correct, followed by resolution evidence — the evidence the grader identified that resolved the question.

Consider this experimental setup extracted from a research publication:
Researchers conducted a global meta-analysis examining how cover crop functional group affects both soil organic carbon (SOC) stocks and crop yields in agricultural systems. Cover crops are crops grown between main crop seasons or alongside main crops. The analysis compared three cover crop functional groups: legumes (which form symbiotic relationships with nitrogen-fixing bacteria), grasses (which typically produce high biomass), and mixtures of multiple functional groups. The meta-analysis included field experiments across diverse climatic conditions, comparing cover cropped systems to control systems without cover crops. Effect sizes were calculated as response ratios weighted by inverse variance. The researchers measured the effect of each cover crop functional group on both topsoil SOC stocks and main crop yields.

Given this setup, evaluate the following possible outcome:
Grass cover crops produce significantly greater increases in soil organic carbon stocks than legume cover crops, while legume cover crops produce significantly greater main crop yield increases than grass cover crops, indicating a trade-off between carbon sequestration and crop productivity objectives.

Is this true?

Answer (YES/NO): NO